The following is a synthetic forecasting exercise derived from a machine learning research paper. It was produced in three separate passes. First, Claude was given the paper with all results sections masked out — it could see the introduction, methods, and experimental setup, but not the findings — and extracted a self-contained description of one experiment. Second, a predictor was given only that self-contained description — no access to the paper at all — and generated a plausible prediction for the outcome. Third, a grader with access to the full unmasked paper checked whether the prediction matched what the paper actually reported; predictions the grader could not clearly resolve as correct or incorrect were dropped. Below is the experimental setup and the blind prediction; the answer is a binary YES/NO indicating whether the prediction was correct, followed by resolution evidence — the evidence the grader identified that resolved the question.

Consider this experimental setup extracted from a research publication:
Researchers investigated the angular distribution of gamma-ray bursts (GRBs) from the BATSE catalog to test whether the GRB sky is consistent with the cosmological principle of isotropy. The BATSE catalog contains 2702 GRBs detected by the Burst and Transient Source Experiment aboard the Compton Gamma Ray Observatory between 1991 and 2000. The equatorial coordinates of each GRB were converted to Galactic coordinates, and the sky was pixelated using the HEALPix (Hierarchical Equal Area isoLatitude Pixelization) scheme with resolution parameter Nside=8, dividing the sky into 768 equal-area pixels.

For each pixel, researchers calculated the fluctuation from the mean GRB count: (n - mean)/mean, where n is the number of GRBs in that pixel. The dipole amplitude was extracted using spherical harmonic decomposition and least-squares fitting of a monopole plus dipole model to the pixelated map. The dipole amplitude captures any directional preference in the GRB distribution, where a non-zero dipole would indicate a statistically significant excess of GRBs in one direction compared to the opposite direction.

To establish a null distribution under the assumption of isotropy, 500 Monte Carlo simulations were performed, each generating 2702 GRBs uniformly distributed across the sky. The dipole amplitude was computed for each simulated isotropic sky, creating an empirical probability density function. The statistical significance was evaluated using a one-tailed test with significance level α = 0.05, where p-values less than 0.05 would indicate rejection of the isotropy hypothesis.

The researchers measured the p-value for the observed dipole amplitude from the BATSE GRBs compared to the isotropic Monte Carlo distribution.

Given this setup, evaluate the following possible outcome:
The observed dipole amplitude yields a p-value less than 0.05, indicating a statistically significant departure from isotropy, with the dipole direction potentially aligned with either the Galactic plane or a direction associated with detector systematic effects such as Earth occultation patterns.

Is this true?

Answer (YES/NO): NO